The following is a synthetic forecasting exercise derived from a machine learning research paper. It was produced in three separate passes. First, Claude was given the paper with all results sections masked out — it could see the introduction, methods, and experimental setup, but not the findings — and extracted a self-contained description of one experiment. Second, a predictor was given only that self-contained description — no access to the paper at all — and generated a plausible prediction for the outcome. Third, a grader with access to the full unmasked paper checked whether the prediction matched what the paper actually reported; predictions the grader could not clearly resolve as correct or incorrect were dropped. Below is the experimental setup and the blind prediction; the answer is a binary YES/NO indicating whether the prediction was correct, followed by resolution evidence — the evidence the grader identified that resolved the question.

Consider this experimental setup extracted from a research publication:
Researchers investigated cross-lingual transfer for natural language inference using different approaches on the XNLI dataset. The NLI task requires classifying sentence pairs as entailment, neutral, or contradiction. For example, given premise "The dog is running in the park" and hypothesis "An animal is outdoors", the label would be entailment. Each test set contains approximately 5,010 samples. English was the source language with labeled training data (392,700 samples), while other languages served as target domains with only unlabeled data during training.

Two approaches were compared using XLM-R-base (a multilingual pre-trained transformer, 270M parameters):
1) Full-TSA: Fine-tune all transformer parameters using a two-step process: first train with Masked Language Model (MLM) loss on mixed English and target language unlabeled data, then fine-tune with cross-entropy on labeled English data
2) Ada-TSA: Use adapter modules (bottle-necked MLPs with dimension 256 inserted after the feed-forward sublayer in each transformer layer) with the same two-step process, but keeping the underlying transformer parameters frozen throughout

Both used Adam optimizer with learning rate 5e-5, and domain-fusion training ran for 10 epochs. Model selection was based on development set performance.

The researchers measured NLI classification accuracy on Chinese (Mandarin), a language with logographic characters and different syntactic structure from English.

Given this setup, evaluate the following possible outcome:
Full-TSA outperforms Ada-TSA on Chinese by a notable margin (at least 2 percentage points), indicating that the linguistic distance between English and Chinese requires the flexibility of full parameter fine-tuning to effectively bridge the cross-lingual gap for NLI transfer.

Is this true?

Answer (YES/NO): NO